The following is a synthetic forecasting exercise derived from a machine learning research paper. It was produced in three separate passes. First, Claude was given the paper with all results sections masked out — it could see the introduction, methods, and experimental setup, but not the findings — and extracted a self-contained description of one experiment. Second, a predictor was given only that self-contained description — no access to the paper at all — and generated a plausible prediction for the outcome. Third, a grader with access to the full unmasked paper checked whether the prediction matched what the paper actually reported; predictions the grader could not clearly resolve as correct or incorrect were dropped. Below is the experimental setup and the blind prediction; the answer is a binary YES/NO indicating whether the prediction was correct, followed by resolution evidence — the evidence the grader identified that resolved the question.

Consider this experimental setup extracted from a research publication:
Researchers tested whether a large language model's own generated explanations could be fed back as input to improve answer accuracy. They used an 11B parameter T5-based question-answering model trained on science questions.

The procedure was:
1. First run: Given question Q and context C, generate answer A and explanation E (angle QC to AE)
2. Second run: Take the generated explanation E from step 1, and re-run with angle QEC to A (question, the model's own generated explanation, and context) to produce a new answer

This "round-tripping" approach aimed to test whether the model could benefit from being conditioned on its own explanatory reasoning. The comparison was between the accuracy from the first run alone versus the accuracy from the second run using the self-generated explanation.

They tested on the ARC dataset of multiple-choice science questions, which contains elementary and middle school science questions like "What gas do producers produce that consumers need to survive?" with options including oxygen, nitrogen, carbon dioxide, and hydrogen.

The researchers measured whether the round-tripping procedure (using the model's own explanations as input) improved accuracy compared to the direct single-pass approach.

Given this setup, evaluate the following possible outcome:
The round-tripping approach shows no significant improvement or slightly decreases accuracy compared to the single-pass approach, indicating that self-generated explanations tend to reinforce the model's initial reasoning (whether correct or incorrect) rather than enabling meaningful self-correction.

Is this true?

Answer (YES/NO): YES